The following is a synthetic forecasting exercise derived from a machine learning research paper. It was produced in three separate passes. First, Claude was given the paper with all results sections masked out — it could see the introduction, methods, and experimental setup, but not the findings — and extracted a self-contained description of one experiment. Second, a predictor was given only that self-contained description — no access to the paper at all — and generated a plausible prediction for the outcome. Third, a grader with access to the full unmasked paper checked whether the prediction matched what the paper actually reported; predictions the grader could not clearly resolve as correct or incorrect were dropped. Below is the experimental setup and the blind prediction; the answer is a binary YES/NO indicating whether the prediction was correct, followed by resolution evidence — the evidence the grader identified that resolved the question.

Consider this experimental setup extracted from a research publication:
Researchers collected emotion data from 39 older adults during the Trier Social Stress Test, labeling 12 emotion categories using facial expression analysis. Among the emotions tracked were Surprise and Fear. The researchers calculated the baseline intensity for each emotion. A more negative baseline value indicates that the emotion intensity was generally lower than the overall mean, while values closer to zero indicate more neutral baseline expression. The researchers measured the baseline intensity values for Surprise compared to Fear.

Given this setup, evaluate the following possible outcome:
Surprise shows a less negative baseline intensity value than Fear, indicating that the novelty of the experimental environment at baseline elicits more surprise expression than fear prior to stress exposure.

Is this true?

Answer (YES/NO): NO